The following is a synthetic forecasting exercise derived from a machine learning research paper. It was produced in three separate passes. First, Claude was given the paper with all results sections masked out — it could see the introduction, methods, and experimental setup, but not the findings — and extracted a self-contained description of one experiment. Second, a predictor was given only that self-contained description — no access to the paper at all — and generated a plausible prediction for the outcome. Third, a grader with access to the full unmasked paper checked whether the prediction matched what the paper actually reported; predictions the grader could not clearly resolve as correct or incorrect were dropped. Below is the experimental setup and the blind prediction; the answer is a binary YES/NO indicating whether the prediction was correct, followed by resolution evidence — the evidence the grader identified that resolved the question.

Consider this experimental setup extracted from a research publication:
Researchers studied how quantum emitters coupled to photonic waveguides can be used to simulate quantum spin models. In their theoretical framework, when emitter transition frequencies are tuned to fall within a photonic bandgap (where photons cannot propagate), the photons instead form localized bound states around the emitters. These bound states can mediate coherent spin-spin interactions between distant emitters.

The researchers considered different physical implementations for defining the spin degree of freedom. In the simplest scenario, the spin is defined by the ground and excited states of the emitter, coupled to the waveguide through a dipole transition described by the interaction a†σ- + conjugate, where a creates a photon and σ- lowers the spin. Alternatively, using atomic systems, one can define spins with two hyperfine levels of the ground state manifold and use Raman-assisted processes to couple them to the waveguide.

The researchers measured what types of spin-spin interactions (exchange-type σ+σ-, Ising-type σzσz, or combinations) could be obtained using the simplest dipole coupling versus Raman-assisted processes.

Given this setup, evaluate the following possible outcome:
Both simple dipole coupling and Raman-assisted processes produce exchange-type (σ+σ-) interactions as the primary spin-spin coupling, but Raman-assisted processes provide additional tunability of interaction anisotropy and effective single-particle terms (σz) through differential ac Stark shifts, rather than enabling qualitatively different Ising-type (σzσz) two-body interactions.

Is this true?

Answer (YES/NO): NO